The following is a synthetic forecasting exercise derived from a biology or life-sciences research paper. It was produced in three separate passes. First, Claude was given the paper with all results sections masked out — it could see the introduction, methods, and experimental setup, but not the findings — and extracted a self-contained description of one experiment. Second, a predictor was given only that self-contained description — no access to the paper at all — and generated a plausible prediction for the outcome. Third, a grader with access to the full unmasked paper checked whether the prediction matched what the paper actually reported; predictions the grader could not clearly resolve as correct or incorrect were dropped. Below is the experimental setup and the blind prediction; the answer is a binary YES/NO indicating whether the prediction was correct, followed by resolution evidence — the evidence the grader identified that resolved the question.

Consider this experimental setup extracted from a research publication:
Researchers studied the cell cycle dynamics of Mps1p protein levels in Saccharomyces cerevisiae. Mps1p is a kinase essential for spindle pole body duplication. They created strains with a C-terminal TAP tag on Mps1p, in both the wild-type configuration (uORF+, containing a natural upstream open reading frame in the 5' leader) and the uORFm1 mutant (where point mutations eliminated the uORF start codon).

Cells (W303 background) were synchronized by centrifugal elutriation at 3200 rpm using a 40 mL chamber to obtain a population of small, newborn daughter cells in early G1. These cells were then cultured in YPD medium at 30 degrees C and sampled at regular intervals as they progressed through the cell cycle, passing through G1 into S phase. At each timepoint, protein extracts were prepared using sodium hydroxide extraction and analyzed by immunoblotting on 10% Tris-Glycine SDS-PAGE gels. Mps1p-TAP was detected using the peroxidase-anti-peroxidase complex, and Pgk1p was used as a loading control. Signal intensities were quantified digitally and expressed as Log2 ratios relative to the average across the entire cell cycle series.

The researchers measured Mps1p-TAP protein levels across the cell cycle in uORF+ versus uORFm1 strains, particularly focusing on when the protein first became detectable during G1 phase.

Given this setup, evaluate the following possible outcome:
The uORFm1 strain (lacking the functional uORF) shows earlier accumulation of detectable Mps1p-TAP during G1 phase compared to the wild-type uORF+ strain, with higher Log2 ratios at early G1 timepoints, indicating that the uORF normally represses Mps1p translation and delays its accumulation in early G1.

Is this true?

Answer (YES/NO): NO